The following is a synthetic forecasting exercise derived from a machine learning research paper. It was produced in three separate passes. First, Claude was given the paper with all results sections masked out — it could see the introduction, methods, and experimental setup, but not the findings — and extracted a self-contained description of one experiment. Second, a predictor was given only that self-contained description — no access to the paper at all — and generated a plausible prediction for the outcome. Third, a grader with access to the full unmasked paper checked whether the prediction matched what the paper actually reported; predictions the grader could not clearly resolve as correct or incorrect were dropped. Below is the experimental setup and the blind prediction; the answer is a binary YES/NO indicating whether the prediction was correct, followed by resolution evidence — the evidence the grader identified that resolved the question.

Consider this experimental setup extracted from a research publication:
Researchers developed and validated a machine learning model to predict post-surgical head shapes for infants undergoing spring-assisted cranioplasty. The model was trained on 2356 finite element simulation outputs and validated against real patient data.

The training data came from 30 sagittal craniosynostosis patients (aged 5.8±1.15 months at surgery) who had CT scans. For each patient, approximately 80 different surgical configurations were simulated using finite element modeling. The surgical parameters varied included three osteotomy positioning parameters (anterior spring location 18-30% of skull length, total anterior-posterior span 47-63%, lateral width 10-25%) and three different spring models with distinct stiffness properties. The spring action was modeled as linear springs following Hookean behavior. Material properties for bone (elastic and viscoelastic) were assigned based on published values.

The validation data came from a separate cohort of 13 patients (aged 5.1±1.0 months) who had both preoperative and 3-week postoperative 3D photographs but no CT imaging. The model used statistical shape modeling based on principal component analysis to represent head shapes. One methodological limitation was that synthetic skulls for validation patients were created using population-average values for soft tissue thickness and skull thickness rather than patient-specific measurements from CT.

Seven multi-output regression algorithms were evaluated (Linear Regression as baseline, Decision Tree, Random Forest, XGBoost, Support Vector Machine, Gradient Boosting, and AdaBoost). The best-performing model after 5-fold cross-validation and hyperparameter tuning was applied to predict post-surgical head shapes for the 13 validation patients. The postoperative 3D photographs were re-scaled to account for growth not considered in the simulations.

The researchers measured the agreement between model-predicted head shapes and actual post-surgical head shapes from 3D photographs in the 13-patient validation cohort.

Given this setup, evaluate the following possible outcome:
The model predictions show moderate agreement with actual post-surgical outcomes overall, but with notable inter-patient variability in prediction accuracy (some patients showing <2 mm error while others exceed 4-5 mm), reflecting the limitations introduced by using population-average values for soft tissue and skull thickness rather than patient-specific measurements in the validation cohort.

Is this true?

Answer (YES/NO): NO